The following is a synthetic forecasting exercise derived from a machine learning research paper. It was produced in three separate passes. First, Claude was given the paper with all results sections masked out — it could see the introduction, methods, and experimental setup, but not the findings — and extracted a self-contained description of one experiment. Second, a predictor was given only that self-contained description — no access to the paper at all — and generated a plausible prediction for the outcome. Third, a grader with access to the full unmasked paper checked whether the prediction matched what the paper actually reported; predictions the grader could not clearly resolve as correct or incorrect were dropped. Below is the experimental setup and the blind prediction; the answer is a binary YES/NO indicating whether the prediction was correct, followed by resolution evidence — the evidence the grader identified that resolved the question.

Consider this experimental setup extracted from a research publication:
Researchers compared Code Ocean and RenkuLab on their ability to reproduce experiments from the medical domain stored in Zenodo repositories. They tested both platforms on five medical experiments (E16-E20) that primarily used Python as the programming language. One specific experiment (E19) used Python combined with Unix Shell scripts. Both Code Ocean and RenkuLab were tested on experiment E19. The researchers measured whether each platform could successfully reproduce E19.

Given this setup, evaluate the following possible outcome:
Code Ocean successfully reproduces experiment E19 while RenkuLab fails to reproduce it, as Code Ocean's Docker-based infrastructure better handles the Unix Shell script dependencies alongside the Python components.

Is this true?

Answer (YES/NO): NO